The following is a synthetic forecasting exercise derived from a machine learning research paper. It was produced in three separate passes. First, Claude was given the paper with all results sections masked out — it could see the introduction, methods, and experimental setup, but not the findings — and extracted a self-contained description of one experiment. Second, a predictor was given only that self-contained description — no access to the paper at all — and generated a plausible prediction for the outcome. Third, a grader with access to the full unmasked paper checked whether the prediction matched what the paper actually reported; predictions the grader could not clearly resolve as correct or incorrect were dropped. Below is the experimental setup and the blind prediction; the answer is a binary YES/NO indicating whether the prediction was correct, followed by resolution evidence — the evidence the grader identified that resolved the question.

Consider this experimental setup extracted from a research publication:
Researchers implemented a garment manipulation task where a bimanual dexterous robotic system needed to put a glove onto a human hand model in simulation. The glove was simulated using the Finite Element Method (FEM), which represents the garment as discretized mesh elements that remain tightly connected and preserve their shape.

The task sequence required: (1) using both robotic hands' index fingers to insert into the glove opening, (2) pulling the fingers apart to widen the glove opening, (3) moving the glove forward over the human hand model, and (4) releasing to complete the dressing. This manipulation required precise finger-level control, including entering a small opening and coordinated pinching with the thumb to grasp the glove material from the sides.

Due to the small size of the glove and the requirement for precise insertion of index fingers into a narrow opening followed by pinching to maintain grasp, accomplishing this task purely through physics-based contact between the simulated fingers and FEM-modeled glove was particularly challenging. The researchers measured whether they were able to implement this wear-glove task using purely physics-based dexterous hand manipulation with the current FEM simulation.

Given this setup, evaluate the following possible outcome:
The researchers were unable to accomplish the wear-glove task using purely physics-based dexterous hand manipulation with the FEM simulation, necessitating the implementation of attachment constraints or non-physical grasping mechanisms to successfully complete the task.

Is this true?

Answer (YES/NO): YES